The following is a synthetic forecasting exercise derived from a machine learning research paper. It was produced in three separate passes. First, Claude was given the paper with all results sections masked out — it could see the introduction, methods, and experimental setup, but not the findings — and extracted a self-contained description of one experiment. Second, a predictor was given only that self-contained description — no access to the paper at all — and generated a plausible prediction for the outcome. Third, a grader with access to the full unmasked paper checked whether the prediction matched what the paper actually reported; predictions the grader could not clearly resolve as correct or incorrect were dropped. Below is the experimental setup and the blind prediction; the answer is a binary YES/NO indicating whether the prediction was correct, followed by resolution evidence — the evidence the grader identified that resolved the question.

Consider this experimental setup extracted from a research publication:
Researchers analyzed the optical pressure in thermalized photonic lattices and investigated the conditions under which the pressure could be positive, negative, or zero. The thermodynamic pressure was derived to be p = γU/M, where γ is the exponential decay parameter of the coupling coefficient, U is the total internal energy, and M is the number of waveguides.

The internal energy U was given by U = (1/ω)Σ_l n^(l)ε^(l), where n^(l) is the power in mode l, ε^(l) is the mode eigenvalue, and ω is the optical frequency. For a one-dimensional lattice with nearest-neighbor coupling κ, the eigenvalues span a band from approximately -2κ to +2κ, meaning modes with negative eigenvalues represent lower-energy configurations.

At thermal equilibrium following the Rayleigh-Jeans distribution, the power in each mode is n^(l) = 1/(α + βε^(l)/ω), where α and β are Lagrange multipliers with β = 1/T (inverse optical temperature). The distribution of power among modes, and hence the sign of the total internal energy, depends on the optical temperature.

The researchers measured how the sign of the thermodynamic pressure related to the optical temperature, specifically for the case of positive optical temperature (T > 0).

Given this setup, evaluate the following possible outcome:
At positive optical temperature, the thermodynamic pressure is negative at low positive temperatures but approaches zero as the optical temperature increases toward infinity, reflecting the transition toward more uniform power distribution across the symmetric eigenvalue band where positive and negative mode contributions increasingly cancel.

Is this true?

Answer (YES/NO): YES